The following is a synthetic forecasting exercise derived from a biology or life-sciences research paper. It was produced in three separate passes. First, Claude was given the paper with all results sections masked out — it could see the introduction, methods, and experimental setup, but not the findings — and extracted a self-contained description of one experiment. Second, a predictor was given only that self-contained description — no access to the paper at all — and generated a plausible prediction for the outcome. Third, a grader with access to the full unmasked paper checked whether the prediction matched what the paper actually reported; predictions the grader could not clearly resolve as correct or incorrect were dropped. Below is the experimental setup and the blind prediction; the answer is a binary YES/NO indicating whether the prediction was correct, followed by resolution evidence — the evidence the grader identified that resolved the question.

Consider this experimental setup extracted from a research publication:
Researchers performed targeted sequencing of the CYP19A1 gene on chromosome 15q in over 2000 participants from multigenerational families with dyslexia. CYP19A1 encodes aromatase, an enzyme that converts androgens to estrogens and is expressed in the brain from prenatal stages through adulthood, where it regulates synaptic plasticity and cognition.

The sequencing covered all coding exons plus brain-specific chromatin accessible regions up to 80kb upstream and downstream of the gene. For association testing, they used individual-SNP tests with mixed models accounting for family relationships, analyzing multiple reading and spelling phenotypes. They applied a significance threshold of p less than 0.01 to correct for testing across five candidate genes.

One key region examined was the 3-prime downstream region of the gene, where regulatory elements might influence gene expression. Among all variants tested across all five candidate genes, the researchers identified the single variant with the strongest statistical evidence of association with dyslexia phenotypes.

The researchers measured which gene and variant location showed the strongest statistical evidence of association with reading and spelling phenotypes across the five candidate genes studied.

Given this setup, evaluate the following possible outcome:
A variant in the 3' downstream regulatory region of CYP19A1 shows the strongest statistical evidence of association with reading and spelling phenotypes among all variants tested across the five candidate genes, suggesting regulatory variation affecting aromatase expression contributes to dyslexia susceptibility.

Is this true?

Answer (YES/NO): YES